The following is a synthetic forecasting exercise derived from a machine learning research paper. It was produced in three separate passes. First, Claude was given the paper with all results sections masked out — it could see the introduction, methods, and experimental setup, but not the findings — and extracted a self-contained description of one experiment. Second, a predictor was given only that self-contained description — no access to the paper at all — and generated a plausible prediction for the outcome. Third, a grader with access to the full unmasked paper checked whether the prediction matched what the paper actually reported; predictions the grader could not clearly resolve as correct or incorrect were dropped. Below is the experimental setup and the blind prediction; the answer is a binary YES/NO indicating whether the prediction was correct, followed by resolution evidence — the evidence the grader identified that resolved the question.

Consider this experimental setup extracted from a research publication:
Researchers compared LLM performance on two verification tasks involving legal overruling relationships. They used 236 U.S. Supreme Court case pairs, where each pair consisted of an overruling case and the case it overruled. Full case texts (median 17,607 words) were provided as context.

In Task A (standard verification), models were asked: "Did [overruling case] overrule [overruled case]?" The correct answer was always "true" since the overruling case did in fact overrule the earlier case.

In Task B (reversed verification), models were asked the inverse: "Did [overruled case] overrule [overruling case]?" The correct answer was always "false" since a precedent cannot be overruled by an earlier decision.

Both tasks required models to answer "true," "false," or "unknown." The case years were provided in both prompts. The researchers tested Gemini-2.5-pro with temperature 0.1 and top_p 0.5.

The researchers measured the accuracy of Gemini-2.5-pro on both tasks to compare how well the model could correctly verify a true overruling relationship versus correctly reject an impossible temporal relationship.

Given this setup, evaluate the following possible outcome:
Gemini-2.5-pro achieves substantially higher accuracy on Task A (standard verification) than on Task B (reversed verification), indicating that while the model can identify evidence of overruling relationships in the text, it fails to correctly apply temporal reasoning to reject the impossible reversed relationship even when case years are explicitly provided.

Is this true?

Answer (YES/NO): NO